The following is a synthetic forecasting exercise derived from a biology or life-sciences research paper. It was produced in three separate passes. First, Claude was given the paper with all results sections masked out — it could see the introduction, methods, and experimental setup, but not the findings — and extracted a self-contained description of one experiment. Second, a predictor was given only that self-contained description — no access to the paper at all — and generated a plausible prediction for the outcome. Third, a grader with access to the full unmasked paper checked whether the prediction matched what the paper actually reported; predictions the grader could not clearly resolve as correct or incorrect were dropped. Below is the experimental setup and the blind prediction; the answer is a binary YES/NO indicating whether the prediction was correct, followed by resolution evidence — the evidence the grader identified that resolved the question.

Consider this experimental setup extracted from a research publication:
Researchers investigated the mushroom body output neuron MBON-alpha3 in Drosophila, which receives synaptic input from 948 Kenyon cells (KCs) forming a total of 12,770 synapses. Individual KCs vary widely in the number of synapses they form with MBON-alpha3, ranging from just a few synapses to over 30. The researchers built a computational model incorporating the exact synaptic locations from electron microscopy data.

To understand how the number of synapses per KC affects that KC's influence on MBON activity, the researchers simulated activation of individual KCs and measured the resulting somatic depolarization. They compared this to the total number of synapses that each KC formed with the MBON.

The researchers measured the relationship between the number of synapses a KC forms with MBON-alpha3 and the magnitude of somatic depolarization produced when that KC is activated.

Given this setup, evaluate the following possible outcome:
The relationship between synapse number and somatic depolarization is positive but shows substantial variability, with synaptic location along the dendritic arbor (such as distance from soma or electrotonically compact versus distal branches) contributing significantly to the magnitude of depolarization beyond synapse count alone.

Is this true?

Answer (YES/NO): NO